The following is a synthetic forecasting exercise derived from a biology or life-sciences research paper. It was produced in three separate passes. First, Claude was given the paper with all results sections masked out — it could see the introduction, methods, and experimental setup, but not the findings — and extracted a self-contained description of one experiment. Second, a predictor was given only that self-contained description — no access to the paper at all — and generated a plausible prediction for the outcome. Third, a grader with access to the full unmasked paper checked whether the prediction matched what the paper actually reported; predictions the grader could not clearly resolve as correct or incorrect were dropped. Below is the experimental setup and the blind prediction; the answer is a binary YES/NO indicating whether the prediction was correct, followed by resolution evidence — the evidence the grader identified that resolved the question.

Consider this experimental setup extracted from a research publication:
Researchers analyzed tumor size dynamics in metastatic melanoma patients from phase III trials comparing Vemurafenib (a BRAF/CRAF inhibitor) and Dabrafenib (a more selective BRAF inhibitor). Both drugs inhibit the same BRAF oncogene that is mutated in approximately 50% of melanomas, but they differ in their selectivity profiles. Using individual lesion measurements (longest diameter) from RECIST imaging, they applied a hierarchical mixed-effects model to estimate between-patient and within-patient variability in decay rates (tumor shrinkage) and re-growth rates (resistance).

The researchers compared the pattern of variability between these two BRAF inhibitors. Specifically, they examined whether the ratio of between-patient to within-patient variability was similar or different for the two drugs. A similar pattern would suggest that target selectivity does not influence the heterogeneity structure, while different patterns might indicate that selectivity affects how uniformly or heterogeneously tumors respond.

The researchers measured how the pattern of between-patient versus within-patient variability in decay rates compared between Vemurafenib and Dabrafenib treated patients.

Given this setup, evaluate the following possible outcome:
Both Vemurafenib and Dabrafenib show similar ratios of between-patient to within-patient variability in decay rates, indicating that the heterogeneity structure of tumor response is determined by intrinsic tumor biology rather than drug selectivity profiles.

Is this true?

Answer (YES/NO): YES